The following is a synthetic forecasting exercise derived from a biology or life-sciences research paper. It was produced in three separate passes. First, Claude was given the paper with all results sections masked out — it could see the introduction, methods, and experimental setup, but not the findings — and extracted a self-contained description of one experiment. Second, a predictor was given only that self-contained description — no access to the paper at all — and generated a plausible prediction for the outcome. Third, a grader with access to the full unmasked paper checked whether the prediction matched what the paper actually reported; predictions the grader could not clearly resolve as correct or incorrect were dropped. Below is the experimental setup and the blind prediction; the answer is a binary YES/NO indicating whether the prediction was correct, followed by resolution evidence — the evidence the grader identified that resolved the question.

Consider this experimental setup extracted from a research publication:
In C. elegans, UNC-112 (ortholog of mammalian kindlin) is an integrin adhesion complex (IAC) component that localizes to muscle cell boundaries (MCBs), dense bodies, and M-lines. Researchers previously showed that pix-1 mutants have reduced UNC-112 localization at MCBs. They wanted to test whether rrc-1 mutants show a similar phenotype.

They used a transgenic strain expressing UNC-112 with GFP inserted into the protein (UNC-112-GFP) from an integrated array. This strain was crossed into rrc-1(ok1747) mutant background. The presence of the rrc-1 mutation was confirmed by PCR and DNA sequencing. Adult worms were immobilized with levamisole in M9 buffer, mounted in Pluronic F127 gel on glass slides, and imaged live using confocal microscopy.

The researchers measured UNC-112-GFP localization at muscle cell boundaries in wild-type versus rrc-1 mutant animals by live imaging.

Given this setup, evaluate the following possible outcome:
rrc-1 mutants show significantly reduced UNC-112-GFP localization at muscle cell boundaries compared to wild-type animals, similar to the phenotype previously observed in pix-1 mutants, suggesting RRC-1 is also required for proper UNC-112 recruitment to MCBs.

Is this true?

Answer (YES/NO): YES